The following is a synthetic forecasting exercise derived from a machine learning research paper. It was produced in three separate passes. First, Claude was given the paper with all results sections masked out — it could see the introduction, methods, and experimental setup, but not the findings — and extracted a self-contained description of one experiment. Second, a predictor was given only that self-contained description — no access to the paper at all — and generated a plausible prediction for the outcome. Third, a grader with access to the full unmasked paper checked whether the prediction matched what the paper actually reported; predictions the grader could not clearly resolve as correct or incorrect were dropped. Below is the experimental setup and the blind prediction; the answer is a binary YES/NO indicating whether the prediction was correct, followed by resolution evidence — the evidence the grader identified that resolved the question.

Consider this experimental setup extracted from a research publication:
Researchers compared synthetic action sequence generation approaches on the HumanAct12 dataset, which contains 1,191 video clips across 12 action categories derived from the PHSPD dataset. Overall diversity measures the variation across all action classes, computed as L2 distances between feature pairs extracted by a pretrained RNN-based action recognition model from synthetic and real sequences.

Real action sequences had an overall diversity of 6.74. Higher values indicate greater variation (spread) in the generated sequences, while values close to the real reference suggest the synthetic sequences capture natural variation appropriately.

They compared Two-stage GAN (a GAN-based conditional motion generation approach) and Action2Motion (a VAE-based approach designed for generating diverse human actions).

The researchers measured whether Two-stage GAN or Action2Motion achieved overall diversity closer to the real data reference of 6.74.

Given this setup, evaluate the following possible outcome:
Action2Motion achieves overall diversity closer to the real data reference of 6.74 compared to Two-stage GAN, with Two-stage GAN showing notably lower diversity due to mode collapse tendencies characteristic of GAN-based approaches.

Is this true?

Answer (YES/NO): YES